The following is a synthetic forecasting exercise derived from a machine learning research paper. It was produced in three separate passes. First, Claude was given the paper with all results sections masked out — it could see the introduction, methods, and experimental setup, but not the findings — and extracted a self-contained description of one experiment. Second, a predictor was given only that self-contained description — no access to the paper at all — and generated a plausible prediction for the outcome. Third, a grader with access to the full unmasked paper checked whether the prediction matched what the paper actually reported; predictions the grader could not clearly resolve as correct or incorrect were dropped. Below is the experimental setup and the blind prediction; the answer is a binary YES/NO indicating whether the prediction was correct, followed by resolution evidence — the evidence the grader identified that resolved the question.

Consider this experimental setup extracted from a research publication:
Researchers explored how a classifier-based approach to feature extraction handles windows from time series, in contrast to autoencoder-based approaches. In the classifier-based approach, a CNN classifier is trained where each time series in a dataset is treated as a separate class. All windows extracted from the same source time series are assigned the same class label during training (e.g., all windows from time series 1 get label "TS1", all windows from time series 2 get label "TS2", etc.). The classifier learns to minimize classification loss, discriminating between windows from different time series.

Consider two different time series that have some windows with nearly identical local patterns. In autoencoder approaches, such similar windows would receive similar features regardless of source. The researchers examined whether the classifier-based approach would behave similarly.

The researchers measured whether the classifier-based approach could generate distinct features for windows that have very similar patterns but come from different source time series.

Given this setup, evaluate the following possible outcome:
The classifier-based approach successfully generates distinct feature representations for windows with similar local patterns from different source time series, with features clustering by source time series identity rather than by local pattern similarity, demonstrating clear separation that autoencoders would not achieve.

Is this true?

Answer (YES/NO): YES